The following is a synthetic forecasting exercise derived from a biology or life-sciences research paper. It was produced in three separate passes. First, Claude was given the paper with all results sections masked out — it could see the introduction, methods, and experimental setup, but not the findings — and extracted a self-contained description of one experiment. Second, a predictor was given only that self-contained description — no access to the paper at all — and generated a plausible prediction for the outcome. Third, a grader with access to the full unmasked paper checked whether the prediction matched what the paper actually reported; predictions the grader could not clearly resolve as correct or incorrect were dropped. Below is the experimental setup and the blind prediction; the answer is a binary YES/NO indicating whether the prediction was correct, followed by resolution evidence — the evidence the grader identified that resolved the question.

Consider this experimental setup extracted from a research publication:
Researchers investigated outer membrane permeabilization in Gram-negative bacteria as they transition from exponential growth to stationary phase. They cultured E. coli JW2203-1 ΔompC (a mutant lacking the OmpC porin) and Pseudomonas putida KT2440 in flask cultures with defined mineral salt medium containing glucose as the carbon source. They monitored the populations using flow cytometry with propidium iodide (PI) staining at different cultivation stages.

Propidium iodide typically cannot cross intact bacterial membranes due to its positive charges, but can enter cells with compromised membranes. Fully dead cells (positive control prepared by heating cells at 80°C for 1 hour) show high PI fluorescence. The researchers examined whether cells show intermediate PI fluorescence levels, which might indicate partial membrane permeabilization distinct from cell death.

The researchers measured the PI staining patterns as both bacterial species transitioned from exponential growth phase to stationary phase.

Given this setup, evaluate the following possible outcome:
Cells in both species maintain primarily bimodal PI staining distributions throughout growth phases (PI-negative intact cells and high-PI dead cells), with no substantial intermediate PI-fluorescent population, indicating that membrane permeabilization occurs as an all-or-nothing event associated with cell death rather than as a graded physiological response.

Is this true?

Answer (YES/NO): NO